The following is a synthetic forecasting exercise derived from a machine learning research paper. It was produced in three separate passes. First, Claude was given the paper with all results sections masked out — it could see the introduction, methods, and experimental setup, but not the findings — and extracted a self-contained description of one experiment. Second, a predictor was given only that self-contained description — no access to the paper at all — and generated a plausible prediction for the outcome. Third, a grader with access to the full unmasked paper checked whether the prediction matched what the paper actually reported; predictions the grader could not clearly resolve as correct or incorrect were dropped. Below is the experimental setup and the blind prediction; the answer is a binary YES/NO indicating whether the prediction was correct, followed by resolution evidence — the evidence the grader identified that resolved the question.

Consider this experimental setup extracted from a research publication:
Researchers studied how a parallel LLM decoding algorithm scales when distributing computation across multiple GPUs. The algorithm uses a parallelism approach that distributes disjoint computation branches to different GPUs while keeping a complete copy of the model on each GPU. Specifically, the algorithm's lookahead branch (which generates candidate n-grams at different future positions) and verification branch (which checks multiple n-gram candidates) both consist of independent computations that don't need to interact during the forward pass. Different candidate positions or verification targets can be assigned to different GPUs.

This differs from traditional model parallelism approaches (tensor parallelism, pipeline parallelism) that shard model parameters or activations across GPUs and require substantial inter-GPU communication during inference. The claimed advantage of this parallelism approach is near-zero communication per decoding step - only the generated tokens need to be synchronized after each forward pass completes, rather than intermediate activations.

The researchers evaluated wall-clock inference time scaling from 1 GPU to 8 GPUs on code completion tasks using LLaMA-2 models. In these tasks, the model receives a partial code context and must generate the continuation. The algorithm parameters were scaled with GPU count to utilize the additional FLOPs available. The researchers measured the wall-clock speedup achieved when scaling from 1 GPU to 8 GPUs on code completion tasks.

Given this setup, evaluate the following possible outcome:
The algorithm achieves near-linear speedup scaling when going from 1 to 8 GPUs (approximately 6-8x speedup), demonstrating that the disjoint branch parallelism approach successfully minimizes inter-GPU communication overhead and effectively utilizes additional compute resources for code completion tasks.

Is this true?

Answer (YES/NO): NO